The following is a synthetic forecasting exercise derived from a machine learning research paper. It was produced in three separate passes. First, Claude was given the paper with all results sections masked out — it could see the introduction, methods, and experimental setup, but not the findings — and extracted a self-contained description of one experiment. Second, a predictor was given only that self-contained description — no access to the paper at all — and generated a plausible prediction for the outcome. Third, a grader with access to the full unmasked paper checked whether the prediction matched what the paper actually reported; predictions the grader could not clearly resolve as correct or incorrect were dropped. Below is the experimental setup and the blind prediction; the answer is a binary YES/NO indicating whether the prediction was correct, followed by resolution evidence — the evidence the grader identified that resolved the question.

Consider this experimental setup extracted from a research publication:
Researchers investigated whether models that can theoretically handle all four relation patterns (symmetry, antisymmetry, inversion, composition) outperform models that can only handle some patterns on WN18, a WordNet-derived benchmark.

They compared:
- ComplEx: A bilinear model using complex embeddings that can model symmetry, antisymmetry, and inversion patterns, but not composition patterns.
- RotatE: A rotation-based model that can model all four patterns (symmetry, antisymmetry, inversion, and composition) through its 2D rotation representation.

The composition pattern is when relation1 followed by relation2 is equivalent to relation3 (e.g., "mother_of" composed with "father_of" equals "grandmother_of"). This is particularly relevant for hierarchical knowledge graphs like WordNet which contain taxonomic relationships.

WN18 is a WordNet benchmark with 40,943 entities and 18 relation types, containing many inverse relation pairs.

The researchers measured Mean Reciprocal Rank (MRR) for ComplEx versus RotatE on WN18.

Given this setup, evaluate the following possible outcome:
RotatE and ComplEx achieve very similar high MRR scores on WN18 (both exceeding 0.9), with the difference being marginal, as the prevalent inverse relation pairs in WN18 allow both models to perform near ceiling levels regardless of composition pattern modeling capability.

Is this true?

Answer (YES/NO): YES